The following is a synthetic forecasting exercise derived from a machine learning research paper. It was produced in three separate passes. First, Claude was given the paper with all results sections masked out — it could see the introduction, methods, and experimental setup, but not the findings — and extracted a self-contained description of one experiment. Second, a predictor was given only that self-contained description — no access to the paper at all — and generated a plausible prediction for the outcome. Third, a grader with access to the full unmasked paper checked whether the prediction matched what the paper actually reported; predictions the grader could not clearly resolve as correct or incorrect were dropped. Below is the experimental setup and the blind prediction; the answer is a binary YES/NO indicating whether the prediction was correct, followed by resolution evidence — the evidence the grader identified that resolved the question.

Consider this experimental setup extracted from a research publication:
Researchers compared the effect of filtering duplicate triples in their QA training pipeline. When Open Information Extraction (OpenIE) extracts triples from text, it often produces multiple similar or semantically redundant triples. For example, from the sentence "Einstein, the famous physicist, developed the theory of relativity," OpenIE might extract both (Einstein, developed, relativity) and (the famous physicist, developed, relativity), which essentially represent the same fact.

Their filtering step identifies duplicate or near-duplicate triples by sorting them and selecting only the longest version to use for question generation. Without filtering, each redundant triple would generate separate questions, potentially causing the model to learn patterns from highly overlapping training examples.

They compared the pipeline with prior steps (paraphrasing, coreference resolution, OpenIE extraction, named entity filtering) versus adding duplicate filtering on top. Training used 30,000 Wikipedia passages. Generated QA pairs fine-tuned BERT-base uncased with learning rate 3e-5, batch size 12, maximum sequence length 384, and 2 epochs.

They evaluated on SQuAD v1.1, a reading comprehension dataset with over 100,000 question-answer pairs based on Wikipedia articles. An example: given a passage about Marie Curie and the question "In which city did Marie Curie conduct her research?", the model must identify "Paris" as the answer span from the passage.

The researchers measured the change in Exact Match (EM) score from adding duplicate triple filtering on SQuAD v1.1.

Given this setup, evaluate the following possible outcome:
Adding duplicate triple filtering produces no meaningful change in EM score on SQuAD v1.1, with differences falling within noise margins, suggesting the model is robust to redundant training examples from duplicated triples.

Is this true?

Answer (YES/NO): NO